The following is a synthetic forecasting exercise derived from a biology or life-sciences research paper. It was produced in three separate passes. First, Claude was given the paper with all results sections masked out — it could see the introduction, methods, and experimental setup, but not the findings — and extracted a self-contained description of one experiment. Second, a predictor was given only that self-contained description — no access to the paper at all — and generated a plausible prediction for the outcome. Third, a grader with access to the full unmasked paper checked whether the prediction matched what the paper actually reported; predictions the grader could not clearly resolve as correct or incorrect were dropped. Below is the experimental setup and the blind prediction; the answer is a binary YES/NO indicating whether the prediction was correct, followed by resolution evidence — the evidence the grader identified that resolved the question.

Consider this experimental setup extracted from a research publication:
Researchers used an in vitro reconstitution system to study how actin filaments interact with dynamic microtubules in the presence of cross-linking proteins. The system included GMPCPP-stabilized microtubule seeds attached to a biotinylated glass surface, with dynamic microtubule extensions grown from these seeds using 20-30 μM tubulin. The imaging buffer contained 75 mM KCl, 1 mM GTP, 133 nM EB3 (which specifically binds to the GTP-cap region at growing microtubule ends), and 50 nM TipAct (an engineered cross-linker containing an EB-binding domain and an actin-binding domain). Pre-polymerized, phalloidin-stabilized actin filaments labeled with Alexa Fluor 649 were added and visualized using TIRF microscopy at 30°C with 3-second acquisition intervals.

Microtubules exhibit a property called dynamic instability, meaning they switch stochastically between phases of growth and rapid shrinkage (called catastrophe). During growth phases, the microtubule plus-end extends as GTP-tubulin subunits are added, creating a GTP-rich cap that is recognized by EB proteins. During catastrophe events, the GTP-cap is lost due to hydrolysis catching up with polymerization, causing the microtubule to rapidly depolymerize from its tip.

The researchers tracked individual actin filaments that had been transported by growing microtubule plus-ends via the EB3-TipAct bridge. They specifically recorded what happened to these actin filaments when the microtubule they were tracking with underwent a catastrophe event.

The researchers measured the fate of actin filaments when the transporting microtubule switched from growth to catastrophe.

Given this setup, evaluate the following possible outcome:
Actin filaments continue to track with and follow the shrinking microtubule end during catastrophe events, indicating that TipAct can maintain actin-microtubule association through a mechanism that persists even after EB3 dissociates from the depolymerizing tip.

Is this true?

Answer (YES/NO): NO